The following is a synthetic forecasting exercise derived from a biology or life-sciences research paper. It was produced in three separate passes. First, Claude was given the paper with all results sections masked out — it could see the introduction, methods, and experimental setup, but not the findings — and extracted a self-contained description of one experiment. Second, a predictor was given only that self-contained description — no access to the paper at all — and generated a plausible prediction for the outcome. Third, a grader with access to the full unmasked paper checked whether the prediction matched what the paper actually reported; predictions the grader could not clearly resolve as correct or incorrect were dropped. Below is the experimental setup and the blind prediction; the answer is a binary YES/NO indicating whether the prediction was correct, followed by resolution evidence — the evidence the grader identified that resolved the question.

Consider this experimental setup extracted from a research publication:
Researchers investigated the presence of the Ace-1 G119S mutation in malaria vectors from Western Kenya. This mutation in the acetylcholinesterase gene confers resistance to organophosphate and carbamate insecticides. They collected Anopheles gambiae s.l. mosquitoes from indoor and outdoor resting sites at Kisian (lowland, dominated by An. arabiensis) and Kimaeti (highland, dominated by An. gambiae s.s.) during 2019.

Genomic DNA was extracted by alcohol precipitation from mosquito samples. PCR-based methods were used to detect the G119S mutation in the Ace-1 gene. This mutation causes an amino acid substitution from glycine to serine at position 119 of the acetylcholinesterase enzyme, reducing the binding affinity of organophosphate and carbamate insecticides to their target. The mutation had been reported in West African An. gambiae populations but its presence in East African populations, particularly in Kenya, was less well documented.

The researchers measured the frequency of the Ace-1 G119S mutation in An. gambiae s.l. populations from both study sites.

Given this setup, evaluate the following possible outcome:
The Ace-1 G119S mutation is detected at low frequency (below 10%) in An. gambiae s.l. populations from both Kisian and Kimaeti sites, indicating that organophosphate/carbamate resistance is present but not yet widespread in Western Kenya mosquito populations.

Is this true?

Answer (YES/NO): NO